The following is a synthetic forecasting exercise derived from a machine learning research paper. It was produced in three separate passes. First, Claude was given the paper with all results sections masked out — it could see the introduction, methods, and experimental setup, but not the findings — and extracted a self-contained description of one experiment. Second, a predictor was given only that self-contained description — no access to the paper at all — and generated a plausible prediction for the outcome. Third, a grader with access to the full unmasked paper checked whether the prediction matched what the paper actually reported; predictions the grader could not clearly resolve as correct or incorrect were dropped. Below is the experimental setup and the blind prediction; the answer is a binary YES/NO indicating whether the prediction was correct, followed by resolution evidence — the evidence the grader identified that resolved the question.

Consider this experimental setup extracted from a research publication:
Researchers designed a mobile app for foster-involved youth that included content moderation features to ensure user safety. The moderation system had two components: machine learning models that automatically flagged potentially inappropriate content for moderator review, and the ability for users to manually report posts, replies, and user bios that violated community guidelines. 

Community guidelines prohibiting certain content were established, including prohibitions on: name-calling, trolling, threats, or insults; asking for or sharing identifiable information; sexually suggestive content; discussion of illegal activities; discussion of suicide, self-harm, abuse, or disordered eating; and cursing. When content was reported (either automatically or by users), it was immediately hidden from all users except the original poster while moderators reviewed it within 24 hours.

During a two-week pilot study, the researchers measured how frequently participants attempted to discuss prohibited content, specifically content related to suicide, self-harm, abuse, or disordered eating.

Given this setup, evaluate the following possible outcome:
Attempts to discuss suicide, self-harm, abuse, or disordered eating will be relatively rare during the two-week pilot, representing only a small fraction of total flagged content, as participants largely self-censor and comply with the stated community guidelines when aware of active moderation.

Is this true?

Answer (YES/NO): NO